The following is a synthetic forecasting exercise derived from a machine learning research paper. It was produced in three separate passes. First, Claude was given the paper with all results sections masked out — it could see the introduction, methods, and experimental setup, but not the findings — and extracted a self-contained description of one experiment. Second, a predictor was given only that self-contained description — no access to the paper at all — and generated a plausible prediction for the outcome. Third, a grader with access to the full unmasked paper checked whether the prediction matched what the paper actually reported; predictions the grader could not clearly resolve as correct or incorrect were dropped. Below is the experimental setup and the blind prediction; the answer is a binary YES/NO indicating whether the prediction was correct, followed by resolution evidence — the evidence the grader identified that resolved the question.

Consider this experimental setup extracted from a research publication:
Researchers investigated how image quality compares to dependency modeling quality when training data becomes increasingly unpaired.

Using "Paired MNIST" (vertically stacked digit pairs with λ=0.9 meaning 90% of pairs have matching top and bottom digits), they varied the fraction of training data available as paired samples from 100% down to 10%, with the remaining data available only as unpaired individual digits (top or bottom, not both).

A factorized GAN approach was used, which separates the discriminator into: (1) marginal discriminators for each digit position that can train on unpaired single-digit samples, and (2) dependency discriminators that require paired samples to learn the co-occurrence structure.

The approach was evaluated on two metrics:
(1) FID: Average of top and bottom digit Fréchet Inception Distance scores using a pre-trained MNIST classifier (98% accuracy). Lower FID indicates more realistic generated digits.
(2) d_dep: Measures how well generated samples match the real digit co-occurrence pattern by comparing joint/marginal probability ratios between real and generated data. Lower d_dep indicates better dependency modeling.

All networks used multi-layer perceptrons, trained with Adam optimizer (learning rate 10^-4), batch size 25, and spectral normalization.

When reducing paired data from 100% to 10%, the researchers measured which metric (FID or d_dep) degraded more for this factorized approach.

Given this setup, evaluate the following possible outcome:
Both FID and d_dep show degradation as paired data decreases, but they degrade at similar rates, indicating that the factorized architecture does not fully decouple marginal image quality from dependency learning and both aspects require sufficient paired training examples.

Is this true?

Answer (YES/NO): NO